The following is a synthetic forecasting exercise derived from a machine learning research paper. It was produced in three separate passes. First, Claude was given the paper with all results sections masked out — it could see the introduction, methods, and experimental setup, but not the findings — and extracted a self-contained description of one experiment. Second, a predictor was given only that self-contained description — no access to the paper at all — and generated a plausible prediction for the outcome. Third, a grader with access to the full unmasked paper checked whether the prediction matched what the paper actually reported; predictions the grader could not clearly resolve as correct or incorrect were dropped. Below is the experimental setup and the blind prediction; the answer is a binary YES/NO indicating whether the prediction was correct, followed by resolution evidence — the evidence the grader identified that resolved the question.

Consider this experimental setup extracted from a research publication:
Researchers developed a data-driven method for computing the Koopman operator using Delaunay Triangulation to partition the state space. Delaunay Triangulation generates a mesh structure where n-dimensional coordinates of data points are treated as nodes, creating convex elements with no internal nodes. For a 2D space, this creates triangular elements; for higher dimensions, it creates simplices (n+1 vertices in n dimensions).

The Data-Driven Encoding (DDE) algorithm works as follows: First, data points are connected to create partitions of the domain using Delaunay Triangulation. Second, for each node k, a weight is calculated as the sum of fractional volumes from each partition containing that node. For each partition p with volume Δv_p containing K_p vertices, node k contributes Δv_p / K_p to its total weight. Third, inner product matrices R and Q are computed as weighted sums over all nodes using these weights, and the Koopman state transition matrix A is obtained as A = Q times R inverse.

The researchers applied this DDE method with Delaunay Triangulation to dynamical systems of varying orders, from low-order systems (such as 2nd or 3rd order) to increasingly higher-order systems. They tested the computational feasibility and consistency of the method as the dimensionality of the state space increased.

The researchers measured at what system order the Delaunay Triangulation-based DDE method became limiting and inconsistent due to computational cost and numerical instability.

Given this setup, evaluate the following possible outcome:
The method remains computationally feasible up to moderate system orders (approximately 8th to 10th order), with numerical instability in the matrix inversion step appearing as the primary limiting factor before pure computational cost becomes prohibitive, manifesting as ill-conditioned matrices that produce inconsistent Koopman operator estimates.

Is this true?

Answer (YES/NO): NO